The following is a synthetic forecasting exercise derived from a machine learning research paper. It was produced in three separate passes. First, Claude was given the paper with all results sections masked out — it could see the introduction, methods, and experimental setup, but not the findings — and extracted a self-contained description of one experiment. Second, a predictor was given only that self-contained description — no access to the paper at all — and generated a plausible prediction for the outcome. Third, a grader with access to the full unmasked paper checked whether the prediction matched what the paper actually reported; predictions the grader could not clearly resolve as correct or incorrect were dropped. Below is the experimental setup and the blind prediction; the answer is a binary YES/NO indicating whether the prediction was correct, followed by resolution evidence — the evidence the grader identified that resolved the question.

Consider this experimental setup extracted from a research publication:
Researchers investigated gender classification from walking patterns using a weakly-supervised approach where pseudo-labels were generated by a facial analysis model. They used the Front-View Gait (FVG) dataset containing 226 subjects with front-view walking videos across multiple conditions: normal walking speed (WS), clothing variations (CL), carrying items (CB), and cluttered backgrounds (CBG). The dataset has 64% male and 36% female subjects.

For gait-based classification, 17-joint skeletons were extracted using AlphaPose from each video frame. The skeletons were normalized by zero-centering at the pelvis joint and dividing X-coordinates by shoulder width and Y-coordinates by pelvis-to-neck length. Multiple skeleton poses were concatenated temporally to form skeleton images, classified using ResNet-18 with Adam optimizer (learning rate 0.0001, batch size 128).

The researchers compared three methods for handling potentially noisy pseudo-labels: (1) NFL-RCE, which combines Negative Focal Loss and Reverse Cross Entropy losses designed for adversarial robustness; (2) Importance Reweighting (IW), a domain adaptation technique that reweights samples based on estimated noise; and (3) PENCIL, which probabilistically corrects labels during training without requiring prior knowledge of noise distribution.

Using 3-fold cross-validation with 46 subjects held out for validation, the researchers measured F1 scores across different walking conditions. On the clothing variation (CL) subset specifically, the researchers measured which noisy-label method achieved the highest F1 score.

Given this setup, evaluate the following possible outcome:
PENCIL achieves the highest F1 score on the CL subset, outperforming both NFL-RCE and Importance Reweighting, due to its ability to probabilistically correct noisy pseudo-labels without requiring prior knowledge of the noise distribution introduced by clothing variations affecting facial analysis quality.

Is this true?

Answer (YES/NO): NO